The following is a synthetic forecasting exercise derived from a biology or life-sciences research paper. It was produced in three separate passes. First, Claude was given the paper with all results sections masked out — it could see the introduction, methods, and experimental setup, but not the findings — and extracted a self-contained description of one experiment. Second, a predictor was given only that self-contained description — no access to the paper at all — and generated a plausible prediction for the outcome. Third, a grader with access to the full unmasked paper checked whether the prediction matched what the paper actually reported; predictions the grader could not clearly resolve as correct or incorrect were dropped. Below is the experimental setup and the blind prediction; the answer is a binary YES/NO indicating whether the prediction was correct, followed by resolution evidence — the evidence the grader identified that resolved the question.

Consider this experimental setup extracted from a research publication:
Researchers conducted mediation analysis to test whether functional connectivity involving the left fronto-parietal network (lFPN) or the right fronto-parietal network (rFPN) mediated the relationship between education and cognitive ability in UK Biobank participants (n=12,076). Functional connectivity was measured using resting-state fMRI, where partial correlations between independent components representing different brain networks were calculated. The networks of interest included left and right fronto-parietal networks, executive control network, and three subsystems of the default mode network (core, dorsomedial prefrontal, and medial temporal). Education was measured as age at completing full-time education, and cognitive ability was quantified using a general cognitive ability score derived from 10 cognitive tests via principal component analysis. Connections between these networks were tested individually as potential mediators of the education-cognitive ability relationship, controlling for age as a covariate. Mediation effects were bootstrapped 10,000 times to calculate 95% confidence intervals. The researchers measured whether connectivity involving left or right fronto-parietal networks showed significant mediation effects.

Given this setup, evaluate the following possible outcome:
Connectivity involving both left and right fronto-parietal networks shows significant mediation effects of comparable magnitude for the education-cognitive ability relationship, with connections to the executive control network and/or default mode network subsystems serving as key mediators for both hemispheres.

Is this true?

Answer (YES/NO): NO